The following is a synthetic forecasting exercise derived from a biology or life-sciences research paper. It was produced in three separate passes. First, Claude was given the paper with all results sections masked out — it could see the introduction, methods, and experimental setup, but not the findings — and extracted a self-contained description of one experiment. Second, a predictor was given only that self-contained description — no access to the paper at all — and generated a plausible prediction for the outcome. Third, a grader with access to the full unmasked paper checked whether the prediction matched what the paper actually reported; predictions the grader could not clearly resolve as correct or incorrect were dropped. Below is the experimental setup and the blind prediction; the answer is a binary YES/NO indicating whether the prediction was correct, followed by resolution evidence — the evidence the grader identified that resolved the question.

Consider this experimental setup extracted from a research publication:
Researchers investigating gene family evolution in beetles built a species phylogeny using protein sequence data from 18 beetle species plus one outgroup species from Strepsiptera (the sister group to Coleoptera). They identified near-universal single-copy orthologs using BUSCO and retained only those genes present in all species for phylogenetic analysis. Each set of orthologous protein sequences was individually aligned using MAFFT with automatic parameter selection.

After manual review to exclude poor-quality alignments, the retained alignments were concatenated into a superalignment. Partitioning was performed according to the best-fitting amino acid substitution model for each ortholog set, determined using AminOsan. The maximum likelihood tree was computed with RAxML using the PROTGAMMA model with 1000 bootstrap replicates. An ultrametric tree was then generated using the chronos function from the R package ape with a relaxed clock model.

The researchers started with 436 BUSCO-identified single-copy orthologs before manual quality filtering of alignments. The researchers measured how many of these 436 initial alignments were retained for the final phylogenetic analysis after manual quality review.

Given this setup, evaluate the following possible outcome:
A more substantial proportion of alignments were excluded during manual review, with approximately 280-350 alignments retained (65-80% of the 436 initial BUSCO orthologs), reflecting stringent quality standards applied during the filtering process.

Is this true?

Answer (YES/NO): NO